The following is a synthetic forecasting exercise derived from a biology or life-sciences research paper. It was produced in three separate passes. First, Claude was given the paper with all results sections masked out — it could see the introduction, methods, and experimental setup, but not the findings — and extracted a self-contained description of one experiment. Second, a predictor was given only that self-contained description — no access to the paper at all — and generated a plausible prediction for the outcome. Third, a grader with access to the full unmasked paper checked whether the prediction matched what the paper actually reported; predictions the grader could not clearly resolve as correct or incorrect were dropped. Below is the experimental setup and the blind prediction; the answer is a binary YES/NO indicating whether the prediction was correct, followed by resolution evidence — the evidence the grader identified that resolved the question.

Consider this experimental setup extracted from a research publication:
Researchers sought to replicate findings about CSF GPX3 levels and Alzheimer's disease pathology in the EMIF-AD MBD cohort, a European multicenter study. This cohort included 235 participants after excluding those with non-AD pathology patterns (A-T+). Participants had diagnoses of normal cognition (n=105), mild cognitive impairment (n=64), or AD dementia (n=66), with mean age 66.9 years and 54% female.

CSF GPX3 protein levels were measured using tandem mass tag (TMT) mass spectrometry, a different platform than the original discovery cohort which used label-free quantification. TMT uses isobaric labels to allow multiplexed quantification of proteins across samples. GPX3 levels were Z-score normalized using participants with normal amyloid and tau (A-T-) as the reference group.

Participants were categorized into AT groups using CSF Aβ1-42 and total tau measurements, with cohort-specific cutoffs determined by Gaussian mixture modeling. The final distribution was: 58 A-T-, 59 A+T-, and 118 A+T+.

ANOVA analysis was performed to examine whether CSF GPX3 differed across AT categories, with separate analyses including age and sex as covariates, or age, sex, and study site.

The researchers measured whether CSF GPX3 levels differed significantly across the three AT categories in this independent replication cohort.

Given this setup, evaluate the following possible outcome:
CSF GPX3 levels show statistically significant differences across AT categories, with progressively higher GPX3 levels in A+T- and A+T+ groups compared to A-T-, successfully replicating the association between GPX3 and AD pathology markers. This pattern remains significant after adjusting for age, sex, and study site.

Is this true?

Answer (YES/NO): NO